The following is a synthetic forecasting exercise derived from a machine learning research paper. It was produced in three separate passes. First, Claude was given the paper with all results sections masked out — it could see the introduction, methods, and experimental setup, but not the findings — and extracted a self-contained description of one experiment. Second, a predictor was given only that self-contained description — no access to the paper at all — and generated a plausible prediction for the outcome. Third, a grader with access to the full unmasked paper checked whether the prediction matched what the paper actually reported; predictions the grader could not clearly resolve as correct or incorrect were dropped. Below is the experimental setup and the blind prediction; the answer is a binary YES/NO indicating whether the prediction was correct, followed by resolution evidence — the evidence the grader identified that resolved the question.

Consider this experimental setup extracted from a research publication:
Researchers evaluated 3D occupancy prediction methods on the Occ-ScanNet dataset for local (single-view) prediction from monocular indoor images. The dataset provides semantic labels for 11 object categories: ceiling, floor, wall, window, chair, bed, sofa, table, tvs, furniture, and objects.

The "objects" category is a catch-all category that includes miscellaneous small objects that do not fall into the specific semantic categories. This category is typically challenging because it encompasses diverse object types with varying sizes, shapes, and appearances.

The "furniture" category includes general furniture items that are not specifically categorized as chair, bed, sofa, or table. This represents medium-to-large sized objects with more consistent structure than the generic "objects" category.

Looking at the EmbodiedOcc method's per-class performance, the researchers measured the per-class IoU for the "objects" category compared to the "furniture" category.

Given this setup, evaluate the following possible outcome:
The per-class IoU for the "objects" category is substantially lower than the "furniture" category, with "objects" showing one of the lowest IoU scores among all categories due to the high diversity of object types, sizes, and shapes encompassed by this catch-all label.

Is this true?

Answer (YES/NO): NO